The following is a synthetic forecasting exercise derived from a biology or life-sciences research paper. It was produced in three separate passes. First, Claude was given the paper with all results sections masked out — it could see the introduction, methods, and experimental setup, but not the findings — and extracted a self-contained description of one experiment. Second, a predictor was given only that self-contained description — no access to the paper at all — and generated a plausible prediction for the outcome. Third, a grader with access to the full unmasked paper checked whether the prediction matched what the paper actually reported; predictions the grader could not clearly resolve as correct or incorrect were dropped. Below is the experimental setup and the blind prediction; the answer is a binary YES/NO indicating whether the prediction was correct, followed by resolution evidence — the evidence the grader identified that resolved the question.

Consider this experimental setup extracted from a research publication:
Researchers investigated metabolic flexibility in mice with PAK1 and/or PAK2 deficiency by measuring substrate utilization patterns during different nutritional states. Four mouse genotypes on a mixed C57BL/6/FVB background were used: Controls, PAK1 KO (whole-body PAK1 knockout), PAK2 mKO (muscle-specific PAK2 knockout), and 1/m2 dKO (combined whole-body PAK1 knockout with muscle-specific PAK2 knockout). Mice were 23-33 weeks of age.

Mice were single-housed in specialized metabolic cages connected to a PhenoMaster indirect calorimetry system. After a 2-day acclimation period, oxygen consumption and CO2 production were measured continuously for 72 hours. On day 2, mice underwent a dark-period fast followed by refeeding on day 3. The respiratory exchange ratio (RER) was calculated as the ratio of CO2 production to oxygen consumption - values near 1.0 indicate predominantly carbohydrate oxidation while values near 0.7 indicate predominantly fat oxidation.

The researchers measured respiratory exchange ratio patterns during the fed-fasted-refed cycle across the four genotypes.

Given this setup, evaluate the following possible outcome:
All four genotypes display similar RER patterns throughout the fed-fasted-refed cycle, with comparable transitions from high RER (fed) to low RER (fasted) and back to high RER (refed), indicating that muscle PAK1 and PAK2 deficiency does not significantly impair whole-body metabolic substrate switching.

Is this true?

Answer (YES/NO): YES